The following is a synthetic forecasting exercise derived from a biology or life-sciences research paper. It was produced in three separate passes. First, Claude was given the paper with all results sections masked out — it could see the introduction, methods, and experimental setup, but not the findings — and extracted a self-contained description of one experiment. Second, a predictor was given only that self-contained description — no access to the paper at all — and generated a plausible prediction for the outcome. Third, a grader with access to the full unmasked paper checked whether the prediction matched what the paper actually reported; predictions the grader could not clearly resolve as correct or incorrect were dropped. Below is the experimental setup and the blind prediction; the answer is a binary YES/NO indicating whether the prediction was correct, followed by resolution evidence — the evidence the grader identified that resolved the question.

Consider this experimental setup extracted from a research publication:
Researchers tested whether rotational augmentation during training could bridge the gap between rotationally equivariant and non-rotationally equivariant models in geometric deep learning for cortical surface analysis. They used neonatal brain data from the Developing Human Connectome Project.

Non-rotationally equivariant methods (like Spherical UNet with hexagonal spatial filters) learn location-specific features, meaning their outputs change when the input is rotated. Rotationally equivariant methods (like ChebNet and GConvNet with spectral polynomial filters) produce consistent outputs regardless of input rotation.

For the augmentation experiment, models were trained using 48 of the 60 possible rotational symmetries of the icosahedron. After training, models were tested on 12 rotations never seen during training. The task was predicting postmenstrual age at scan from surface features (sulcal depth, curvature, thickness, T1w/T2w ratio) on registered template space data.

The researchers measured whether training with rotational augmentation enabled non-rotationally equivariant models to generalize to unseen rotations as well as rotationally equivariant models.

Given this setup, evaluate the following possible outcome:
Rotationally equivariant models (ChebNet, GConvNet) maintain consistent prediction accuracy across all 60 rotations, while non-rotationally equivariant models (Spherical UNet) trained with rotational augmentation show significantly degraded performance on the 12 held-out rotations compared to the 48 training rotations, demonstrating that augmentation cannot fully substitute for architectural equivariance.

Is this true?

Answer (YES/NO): YES